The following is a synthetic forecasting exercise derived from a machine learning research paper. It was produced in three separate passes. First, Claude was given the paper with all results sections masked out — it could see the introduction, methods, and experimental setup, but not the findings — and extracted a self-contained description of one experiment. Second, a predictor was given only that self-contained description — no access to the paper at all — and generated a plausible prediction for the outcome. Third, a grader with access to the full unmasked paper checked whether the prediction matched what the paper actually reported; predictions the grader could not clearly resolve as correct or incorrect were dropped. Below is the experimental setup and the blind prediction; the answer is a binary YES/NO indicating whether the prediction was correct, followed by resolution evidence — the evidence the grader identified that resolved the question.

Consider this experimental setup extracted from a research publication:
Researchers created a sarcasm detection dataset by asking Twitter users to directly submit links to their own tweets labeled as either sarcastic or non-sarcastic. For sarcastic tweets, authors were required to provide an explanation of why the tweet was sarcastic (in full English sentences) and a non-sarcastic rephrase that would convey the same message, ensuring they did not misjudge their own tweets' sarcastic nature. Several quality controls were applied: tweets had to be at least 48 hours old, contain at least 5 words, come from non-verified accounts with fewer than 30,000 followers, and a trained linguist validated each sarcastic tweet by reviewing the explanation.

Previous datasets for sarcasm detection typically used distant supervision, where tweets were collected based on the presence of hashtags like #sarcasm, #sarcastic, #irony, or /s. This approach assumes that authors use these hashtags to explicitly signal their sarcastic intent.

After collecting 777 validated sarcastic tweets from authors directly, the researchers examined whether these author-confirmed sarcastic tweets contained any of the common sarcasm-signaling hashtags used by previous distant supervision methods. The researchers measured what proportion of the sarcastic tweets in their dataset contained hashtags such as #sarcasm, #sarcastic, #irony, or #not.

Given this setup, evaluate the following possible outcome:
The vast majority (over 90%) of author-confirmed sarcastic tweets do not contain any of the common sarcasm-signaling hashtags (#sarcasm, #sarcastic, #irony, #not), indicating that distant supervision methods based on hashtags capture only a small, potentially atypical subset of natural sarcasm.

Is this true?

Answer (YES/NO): YES